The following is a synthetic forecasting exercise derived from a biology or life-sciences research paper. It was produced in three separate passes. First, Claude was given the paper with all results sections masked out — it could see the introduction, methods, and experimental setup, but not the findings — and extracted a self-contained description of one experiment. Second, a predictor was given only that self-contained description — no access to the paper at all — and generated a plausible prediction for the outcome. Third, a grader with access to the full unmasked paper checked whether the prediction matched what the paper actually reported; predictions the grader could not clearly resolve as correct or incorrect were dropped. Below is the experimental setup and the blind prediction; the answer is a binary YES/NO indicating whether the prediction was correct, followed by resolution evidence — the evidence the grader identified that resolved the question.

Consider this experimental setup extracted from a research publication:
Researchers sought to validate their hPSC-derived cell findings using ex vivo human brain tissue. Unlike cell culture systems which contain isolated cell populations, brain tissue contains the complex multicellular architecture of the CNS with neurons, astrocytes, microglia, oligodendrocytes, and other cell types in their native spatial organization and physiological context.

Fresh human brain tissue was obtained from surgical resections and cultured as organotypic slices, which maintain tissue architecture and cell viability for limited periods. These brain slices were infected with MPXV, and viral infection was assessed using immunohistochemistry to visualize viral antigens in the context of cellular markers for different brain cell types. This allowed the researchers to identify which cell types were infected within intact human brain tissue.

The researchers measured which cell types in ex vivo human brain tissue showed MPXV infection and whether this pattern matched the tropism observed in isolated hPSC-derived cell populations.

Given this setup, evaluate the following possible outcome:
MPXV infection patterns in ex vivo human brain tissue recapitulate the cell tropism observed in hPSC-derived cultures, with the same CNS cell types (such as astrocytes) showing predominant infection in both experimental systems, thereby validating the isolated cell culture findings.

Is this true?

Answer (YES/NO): YES